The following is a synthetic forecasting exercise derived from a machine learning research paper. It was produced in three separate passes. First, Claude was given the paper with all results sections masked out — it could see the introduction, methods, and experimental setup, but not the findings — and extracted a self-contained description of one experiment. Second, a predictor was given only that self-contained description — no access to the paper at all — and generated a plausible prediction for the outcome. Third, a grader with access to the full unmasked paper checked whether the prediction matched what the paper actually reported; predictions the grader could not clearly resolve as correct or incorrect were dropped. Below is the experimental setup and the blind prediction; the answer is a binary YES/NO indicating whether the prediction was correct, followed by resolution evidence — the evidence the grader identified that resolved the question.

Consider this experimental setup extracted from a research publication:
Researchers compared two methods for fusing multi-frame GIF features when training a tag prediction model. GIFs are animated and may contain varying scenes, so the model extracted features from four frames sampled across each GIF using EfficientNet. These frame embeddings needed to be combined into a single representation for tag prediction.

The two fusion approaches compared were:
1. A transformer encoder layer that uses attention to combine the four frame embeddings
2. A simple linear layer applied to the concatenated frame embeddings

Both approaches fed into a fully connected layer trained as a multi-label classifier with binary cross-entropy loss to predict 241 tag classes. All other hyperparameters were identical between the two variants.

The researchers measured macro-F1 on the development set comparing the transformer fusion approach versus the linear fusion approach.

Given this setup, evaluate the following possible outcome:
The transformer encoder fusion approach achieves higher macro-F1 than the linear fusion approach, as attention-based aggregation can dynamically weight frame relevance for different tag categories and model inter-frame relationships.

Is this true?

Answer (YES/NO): YES